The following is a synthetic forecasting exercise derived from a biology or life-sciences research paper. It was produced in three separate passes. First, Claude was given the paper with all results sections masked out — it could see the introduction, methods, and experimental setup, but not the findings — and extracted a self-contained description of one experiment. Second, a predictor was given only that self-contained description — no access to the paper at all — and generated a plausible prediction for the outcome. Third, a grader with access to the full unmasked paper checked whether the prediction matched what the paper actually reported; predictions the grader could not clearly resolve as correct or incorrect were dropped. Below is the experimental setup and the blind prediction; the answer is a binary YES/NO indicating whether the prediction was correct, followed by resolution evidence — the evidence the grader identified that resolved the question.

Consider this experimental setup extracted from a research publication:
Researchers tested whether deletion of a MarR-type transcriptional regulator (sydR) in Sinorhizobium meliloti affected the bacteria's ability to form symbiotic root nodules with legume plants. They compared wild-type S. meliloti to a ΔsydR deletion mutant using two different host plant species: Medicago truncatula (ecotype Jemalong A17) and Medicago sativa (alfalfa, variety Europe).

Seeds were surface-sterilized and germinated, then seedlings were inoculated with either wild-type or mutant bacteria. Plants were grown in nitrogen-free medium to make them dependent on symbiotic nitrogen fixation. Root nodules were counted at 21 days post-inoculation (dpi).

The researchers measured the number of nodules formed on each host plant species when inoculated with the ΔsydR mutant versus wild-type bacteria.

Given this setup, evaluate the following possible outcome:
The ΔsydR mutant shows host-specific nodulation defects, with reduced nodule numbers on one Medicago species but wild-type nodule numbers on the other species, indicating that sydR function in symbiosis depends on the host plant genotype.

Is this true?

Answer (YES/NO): NO